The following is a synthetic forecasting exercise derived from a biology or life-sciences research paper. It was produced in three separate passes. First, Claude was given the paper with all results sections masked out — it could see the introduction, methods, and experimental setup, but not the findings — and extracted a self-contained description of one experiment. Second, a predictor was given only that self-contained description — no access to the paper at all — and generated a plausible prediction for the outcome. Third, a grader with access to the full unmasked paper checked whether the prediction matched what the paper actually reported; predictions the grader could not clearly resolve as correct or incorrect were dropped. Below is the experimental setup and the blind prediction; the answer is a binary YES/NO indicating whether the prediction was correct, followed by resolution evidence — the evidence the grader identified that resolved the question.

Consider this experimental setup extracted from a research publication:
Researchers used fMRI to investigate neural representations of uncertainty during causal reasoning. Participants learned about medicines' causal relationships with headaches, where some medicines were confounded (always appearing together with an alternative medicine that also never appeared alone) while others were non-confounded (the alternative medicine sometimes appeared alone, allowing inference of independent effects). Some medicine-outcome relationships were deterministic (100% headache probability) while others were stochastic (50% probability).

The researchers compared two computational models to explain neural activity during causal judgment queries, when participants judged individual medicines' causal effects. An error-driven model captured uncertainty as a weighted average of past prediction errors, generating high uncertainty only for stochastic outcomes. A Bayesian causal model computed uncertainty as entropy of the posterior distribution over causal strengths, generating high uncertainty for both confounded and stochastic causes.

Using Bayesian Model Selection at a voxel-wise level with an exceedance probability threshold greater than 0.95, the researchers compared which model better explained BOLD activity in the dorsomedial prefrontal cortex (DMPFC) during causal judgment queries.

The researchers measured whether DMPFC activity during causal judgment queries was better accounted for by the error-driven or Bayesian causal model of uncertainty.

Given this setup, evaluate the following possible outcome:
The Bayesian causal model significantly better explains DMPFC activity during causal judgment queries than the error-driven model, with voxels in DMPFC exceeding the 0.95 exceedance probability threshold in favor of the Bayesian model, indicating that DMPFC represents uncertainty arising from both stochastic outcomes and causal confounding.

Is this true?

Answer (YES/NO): YES